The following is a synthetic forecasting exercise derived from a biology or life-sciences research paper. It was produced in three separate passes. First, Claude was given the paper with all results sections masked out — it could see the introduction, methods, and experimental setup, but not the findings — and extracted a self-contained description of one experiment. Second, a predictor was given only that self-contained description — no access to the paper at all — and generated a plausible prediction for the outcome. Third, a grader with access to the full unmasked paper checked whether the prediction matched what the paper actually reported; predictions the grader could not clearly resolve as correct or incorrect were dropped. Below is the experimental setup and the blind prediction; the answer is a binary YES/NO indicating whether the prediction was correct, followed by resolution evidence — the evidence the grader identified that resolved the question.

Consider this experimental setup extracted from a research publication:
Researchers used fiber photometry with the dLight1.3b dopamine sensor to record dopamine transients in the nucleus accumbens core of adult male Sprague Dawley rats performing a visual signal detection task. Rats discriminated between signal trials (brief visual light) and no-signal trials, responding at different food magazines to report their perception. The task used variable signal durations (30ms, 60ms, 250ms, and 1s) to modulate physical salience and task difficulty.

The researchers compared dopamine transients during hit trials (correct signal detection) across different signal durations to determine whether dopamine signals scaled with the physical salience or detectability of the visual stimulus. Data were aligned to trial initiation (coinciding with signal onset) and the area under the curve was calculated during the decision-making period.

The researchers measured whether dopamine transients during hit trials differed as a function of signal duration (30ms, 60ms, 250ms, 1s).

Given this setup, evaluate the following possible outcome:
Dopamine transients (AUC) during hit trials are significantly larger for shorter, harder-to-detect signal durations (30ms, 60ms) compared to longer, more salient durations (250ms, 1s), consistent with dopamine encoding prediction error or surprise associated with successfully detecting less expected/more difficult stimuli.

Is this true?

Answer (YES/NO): NO